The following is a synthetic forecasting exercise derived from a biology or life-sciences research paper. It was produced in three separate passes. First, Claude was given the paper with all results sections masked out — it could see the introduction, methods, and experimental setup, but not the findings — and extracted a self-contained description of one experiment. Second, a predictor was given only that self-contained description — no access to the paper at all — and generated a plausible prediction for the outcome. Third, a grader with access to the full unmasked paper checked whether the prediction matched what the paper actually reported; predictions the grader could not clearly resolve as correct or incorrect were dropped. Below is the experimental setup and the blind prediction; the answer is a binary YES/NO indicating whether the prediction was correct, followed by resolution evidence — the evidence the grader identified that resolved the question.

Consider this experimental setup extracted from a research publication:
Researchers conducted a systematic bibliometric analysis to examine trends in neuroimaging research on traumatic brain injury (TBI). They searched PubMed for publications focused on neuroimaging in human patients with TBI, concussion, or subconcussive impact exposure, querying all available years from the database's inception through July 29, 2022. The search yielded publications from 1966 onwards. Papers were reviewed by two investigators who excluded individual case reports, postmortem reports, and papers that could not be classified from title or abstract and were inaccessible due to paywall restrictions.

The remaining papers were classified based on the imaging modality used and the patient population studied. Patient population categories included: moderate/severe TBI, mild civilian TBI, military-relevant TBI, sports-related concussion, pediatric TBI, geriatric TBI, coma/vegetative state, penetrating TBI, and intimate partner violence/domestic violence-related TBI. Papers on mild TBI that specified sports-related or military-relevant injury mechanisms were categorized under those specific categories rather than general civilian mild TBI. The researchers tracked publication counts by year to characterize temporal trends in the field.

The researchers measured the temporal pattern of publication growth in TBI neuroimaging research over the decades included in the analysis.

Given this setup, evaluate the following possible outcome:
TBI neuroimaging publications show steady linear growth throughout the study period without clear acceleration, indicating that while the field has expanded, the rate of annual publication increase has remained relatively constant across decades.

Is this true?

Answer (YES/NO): NO